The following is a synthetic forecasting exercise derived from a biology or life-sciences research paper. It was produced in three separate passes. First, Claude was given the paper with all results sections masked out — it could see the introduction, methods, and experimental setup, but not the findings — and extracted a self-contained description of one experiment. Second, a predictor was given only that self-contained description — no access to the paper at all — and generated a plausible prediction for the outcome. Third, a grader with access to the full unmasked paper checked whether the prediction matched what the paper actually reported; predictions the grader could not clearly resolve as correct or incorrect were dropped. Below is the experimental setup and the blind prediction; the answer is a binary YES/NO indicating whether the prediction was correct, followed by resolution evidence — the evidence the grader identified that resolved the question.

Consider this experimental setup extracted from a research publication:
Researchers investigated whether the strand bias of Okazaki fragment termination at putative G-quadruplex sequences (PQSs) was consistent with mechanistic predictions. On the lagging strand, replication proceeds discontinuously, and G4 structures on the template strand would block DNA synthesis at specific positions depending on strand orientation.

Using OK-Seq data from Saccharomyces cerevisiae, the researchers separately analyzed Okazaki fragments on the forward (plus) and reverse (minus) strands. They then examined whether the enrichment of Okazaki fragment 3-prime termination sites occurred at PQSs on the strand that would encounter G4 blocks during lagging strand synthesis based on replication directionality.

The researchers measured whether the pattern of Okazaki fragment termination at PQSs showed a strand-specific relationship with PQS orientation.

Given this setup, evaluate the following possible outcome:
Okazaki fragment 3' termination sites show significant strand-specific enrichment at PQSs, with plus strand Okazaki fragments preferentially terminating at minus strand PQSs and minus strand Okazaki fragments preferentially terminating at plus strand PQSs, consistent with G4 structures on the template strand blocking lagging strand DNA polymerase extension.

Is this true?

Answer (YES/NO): NO